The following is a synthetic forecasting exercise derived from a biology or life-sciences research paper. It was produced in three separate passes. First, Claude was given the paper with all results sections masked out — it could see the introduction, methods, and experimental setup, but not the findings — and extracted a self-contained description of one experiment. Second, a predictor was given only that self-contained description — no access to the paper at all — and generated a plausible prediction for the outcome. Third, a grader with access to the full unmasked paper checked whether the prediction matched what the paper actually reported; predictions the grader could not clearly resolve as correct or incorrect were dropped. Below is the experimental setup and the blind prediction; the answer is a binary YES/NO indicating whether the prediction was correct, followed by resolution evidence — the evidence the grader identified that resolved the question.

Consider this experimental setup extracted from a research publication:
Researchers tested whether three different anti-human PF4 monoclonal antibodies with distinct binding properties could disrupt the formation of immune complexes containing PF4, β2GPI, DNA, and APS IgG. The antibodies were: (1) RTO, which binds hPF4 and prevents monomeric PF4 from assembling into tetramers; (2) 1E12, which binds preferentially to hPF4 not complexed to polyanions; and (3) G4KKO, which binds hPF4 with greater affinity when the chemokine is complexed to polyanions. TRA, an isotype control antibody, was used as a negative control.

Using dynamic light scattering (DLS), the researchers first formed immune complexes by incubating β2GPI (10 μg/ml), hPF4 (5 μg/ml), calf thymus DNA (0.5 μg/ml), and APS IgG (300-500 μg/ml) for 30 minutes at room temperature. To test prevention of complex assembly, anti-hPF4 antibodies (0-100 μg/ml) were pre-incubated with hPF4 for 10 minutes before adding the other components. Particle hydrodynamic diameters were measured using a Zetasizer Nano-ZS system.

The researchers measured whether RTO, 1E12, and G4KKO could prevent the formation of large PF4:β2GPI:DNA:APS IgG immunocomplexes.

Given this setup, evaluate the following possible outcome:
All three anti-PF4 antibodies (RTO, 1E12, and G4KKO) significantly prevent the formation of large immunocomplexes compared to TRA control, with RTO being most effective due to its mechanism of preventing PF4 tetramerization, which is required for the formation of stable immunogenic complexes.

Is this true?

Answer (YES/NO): NO